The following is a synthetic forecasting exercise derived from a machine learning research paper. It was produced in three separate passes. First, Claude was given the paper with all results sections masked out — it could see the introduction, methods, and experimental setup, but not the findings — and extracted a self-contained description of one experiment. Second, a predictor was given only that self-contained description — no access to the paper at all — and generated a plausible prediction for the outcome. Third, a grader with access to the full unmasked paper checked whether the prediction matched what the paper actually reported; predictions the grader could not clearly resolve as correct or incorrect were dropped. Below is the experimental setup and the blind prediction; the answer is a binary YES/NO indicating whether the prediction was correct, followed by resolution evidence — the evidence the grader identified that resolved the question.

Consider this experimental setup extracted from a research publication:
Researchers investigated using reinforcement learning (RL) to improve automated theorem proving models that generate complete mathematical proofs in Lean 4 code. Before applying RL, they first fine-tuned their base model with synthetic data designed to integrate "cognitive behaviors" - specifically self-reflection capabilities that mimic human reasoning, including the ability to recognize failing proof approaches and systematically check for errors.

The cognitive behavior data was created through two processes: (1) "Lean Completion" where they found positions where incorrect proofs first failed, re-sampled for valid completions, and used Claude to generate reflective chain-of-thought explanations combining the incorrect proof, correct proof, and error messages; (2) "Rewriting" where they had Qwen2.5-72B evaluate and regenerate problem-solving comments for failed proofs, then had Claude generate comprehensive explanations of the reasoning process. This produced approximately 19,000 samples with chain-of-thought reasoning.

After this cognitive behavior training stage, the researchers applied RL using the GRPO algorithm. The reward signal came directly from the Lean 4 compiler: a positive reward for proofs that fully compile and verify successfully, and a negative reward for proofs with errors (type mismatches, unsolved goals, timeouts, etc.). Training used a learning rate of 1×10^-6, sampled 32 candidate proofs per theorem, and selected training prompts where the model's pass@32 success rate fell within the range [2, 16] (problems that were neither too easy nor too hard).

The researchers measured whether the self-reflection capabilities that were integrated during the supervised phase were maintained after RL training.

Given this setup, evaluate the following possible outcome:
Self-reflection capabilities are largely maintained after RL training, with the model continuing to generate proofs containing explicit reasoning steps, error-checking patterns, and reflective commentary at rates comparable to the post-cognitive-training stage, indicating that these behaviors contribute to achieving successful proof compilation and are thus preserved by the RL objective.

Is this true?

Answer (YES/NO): NO